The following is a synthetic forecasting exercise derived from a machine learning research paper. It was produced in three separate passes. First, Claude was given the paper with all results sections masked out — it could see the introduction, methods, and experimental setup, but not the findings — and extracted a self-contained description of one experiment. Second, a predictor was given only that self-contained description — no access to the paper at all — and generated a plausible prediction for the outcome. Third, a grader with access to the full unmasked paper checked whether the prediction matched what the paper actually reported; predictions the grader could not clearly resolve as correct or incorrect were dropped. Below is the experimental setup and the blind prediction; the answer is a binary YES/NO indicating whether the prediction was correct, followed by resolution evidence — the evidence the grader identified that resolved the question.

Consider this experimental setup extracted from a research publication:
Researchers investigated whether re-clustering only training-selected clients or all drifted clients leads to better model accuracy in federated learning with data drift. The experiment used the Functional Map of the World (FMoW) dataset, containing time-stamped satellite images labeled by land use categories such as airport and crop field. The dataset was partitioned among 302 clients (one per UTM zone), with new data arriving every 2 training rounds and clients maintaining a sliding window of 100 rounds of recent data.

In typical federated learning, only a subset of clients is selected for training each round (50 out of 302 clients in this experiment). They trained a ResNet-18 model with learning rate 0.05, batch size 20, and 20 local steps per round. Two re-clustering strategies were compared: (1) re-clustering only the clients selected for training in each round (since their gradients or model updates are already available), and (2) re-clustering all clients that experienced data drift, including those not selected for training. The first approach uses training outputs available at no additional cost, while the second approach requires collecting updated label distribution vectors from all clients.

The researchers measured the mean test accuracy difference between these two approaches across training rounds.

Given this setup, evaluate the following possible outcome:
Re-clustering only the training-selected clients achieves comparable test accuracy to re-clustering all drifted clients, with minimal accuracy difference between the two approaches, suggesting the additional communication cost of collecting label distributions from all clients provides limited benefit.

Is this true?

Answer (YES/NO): NO